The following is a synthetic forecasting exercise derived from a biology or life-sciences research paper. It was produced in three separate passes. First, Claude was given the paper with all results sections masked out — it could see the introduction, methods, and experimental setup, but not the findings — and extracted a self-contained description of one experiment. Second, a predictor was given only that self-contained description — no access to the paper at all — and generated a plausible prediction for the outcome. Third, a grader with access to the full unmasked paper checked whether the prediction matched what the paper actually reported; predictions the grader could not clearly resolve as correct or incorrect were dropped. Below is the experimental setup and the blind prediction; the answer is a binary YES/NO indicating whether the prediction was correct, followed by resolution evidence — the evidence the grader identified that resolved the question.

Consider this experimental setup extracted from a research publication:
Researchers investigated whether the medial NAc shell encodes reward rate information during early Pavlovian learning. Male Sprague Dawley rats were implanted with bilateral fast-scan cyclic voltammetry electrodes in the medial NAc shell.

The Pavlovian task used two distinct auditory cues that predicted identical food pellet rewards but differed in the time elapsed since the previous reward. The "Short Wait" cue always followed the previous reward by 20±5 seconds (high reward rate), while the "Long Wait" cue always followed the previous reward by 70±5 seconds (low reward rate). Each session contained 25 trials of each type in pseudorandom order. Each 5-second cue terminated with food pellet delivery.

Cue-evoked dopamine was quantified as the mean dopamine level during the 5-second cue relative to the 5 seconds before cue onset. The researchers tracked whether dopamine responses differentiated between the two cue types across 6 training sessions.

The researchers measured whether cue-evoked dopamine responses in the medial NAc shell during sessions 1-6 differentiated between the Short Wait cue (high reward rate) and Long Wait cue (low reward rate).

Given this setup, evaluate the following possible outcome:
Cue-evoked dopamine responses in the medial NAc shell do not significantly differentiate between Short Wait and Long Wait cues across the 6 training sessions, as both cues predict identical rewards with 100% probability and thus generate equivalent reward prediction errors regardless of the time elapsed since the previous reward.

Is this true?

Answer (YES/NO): YES